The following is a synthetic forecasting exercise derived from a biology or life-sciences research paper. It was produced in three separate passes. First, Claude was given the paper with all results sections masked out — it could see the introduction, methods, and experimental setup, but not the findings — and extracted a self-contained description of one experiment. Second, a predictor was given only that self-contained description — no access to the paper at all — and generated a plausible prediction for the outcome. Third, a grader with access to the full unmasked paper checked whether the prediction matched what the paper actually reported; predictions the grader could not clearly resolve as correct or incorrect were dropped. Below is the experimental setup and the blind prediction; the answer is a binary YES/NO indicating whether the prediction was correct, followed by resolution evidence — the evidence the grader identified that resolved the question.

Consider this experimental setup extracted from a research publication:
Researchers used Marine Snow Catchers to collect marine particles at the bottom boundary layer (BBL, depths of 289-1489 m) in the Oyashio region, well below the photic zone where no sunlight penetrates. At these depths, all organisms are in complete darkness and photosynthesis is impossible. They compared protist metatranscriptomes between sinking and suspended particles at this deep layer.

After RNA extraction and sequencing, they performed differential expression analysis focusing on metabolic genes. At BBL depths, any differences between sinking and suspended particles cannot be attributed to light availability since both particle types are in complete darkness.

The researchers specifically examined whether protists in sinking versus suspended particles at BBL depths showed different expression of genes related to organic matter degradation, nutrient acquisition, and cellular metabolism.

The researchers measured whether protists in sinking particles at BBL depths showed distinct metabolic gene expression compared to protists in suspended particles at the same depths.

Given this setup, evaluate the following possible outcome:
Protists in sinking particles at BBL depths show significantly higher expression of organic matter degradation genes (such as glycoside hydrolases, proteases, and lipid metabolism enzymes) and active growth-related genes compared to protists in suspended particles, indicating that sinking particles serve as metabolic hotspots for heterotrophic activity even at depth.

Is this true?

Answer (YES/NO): YES